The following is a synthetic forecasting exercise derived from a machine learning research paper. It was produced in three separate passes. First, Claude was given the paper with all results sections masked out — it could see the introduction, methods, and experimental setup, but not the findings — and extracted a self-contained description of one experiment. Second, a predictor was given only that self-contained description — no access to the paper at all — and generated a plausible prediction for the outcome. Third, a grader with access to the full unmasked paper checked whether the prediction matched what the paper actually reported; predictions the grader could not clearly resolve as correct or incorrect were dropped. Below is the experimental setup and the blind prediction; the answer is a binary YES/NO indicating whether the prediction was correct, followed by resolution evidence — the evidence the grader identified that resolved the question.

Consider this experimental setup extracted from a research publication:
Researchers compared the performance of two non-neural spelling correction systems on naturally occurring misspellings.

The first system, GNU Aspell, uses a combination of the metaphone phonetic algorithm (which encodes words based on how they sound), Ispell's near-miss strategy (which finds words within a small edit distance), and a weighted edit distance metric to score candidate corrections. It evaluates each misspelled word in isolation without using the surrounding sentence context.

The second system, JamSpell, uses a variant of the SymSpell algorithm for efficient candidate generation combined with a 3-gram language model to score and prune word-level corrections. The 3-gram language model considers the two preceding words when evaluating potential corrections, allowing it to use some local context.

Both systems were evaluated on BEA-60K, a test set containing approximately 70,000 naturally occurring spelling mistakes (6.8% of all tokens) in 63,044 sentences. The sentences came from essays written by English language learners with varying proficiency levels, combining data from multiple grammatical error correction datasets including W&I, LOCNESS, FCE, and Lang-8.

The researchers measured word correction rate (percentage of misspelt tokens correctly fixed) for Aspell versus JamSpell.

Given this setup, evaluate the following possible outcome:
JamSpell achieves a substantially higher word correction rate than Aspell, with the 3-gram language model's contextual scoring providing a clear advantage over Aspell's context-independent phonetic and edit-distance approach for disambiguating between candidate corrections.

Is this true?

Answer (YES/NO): YES